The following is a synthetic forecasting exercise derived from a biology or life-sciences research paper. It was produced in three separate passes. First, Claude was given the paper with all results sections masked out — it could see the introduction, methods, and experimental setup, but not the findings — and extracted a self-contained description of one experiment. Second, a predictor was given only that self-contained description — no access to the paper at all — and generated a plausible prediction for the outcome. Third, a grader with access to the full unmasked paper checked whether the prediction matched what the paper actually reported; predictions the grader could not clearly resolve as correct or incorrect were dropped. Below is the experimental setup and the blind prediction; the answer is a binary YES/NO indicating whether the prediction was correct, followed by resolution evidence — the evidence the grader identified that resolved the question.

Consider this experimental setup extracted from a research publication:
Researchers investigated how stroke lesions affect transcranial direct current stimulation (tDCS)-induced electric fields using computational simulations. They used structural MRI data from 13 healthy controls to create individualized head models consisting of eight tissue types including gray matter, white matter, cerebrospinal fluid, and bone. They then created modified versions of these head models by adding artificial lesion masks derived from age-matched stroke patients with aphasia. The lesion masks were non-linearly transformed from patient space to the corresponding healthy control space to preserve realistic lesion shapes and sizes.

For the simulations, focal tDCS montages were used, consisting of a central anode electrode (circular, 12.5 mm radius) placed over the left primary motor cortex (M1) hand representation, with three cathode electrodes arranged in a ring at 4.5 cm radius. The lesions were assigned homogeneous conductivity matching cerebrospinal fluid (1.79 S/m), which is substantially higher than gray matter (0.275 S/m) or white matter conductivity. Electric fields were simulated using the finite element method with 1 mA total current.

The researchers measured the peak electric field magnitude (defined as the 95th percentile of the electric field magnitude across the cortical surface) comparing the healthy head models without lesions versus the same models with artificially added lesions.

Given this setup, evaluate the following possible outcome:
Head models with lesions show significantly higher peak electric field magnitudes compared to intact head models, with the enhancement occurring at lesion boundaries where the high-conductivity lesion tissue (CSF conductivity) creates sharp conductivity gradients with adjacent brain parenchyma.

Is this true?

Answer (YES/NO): NO